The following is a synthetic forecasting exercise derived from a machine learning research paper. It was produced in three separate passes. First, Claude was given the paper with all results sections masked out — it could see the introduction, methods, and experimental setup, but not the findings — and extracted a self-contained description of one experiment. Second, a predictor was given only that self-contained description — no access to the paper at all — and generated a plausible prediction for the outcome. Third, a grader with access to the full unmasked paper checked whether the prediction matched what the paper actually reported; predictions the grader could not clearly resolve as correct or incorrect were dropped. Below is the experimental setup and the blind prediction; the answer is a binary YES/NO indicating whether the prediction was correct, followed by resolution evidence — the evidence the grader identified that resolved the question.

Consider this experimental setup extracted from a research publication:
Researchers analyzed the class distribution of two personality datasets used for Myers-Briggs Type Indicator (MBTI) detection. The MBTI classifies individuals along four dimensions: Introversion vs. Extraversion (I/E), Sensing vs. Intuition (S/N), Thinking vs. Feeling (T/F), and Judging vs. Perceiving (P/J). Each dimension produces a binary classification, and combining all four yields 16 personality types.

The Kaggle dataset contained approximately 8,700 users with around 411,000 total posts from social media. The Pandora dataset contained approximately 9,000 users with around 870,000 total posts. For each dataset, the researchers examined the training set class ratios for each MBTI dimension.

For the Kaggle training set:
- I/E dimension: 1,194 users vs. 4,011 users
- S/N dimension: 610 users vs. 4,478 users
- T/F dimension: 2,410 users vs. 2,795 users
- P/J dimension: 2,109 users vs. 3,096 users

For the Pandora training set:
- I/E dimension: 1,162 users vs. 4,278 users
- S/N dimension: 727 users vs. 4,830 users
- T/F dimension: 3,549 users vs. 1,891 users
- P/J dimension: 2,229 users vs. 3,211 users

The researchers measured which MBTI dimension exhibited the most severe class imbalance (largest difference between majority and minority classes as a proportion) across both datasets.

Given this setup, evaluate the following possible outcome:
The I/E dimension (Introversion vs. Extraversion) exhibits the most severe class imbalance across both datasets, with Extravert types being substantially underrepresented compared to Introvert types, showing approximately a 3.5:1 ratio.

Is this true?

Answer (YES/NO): NO